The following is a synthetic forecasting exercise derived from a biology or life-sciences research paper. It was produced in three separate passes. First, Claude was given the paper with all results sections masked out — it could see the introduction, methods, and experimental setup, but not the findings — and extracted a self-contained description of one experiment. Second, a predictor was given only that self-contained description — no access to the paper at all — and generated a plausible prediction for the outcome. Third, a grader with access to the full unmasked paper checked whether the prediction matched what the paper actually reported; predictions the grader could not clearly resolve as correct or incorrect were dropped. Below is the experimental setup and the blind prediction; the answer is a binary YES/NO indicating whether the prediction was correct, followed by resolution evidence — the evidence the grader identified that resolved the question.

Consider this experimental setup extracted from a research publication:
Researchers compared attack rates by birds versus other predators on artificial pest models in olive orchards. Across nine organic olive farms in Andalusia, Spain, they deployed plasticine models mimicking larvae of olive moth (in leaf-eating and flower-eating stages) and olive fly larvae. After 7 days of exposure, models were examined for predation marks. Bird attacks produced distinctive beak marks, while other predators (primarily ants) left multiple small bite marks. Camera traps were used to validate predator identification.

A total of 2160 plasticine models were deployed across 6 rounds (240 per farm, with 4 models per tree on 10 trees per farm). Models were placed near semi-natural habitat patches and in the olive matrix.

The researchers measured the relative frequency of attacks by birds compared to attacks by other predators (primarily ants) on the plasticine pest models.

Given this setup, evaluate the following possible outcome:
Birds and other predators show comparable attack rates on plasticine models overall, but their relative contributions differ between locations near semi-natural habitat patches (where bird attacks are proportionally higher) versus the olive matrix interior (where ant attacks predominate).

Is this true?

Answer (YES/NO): NO